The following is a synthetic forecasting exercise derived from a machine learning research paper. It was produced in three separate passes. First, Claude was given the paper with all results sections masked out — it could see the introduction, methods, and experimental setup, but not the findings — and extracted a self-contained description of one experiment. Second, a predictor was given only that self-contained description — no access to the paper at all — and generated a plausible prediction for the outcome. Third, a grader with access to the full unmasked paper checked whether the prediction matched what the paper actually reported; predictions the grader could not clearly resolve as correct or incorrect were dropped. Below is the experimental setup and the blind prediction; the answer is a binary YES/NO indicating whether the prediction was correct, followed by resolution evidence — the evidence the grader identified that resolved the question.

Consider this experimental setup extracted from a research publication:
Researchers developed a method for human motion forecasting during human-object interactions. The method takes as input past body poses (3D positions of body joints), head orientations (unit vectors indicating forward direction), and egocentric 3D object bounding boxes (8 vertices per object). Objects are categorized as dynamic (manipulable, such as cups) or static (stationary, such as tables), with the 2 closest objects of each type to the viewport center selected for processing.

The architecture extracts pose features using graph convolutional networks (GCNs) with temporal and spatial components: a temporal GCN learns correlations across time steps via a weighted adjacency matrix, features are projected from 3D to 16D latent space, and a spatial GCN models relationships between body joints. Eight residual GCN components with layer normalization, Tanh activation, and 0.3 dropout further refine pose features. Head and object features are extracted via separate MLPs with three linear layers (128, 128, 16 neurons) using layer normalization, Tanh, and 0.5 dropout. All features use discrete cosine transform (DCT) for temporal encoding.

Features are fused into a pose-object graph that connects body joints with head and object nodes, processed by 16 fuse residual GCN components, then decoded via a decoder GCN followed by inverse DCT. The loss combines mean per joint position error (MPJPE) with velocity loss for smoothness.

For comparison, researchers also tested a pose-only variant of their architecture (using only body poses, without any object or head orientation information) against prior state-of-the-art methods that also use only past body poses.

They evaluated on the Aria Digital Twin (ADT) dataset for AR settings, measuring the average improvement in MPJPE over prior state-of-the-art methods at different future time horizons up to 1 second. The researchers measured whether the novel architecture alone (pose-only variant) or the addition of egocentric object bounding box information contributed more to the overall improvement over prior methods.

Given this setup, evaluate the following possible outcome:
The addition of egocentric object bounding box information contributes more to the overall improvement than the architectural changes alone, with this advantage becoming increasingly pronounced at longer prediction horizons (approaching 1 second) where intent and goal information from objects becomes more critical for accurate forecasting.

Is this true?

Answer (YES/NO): NO